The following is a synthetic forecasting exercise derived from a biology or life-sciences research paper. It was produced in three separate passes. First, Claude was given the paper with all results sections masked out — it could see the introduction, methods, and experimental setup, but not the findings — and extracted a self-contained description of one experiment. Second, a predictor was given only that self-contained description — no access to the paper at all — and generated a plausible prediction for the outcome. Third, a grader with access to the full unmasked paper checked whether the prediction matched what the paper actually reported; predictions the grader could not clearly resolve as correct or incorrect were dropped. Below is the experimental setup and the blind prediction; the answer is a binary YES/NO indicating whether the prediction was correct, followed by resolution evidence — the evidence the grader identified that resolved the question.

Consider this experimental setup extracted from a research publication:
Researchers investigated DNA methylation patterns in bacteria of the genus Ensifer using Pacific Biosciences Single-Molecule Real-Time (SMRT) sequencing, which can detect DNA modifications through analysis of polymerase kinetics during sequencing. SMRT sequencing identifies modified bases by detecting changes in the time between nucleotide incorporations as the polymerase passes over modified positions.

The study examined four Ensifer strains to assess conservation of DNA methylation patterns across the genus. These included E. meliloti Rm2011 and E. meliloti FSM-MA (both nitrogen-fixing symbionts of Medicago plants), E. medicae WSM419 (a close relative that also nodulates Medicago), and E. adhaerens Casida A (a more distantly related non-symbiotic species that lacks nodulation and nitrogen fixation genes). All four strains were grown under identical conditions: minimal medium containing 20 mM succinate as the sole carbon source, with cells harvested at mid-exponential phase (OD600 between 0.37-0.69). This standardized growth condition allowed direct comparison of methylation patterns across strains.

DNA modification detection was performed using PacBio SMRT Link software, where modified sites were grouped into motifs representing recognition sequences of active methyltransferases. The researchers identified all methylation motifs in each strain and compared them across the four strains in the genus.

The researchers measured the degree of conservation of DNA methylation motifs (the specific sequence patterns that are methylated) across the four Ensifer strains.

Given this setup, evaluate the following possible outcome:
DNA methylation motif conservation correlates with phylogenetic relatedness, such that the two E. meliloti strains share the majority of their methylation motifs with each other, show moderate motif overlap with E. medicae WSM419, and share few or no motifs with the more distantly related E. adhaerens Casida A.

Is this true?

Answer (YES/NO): NO